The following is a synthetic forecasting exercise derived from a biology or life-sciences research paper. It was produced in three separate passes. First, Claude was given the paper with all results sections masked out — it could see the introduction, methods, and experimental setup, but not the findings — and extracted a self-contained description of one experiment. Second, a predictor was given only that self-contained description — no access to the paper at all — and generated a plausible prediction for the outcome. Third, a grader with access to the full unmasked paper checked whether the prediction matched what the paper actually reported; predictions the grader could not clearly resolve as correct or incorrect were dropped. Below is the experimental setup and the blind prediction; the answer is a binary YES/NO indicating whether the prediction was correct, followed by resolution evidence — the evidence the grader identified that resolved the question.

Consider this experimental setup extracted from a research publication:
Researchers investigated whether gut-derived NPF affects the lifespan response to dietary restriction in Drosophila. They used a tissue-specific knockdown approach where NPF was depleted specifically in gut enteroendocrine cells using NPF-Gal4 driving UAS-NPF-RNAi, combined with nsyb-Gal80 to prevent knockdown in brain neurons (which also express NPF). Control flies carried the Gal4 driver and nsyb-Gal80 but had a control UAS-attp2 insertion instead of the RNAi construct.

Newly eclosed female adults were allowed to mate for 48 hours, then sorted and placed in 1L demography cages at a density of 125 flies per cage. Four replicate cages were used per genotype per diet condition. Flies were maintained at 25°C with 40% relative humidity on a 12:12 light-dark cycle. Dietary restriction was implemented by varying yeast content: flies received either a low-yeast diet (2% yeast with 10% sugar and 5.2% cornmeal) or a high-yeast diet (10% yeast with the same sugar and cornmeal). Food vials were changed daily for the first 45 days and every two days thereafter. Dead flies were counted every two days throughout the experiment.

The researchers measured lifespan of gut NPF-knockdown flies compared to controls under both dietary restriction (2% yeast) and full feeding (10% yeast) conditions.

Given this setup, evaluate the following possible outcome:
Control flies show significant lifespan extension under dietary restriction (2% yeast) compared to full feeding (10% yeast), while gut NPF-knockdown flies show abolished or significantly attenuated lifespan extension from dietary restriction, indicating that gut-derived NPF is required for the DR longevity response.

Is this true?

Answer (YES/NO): NO